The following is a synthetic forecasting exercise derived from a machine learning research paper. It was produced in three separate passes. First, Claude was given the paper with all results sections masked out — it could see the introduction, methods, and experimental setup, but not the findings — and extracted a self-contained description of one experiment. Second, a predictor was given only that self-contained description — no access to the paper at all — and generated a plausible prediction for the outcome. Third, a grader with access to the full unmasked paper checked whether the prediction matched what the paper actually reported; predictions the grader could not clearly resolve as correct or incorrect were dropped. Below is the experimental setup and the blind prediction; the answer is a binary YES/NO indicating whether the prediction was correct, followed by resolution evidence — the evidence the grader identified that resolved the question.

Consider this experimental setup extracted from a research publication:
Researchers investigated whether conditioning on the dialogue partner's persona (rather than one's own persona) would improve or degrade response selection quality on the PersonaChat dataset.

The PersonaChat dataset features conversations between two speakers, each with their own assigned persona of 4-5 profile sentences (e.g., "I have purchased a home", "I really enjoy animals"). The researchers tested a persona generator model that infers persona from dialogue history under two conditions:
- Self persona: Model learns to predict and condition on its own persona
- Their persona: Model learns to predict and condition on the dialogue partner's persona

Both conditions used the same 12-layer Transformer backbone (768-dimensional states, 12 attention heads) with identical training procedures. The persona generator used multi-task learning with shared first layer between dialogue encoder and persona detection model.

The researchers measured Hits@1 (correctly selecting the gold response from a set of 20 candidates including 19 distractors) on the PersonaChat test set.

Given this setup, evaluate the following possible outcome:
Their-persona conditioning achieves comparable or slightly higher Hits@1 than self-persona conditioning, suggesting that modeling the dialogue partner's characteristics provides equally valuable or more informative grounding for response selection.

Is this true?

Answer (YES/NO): NO